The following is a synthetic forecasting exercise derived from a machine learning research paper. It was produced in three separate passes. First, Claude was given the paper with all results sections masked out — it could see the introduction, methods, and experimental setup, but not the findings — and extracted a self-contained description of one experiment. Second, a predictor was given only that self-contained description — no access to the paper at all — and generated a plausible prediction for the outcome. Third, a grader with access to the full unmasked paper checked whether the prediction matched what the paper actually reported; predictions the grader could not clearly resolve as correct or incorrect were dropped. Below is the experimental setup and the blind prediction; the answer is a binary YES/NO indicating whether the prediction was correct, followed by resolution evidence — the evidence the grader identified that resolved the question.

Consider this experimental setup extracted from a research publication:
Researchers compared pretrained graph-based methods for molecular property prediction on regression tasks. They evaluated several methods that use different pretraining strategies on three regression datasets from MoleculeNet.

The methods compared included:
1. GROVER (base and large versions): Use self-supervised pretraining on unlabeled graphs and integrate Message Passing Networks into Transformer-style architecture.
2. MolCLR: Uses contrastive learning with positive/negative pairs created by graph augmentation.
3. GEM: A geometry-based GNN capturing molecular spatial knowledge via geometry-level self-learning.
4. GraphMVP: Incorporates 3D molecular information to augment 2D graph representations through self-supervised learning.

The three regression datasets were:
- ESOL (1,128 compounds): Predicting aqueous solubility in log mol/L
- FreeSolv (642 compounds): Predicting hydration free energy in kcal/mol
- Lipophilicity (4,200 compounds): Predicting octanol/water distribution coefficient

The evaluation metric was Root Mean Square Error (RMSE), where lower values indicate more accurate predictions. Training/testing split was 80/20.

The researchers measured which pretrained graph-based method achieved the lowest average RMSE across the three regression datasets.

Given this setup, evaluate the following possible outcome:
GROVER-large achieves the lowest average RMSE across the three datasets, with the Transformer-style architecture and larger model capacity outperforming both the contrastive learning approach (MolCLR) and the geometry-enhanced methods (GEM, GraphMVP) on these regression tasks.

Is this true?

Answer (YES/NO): NO